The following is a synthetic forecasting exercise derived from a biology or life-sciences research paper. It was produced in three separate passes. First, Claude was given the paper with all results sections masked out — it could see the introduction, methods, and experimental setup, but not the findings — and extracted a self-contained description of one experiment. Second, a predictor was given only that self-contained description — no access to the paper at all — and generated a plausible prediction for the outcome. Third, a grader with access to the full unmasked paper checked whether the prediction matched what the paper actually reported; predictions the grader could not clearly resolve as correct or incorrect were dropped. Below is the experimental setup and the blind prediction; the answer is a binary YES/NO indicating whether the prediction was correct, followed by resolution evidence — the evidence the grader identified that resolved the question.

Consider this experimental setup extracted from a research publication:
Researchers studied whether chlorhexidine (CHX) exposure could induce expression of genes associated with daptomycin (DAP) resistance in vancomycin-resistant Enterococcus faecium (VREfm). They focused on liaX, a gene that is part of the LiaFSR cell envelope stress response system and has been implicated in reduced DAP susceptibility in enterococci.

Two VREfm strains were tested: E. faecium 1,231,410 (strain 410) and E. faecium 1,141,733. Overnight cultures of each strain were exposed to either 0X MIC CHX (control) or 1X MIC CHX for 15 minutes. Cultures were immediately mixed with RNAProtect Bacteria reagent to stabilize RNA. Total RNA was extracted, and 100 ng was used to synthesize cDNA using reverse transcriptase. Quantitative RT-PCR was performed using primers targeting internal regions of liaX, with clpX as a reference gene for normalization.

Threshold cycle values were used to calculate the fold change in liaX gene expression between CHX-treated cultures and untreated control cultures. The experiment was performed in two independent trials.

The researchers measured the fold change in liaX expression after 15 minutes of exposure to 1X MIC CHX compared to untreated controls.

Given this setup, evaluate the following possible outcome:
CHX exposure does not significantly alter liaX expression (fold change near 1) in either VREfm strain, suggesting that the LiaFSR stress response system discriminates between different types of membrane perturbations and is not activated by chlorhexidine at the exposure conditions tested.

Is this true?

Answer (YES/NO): NO